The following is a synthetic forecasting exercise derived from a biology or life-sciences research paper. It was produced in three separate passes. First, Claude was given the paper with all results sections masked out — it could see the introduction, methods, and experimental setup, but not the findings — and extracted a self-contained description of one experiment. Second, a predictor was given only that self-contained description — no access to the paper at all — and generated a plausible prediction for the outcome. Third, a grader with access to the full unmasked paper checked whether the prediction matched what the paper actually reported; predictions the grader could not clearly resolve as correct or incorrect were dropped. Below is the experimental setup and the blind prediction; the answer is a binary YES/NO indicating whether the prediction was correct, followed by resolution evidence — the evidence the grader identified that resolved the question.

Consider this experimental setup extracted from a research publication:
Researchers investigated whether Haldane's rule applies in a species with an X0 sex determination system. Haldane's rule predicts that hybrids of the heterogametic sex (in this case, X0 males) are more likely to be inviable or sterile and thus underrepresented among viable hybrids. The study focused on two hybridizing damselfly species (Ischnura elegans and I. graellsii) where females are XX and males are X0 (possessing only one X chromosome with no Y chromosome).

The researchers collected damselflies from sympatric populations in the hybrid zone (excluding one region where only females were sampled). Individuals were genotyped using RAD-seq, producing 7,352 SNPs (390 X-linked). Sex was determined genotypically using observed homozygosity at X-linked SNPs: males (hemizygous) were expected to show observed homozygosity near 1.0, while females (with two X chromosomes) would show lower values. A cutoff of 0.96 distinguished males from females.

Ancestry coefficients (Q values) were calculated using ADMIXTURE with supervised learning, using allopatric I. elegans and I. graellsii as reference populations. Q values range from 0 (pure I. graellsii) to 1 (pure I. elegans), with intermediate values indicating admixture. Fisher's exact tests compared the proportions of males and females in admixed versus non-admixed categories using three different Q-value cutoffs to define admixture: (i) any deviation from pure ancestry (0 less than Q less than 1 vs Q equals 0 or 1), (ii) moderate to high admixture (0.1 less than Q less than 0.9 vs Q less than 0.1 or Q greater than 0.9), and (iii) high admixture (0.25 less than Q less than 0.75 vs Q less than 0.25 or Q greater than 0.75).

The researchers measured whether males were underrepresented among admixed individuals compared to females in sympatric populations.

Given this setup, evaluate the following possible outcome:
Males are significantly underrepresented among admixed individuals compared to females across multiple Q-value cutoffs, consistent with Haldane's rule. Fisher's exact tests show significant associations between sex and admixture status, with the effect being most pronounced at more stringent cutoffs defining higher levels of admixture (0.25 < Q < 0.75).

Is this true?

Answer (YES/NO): NO